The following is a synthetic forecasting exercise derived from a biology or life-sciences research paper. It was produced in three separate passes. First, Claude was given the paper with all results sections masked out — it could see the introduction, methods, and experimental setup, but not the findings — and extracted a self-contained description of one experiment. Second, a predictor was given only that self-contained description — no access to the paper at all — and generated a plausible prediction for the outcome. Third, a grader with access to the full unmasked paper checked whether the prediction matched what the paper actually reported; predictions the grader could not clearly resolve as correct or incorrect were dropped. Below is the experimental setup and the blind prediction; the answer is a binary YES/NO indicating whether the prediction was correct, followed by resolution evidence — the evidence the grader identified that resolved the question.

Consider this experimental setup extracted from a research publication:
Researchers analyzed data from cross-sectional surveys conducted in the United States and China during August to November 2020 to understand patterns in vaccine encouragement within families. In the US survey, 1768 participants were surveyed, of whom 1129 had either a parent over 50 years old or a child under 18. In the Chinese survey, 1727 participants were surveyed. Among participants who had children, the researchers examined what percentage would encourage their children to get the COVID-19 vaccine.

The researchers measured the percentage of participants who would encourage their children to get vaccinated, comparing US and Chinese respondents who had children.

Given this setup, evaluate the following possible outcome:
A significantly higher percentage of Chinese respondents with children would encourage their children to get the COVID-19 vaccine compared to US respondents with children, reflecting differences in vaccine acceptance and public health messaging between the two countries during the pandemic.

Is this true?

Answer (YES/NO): NO